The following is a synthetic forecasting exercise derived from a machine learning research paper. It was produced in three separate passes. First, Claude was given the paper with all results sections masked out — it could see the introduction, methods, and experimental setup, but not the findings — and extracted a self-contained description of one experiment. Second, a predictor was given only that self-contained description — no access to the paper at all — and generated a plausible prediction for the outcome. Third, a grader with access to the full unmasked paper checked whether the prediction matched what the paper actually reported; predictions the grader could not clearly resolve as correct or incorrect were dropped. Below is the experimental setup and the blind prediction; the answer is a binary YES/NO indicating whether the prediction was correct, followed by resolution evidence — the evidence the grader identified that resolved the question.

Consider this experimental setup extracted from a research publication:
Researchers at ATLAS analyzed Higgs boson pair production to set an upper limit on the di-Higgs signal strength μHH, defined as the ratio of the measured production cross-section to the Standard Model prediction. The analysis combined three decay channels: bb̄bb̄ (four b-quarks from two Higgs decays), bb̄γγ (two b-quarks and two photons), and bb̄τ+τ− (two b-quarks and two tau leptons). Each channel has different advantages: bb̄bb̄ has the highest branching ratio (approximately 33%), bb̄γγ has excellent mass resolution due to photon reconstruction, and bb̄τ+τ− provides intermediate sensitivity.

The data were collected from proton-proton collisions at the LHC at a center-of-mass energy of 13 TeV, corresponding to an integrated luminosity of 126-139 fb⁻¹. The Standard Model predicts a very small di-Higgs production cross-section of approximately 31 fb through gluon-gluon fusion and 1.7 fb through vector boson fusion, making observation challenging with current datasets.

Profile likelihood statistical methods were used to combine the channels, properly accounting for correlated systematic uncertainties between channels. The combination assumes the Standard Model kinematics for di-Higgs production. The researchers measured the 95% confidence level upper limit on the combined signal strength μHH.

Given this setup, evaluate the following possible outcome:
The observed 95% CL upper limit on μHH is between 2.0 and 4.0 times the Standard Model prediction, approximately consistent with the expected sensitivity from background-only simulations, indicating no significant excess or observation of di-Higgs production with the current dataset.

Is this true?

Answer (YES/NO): YES